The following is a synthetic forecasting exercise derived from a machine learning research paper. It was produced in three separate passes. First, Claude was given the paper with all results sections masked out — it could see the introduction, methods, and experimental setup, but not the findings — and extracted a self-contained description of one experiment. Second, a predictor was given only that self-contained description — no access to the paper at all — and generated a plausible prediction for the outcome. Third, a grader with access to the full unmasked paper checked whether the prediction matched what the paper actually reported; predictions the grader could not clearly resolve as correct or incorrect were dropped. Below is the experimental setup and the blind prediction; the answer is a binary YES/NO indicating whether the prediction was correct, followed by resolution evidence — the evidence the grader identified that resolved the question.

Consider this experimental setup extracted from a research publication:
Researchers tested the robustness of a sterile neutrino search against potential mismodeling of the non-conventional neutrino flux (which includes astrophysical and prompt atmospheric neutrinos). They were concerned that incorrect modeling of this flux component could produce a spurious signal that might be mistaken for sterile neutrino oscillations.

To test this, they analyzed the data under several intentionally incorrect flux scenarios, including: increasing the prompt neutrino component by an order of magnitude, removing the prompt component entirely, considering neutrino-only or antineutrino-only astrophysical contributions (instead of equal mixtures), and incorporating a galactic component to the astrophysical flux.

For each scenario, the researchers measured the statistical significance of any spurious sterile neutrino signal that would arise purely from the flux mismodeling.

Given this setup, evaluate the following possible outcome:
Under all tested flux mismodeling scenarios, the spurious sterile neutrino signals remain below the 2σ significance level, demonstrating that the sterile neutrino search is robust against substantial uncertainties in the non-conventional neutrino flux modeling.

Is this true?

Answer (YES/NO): YES